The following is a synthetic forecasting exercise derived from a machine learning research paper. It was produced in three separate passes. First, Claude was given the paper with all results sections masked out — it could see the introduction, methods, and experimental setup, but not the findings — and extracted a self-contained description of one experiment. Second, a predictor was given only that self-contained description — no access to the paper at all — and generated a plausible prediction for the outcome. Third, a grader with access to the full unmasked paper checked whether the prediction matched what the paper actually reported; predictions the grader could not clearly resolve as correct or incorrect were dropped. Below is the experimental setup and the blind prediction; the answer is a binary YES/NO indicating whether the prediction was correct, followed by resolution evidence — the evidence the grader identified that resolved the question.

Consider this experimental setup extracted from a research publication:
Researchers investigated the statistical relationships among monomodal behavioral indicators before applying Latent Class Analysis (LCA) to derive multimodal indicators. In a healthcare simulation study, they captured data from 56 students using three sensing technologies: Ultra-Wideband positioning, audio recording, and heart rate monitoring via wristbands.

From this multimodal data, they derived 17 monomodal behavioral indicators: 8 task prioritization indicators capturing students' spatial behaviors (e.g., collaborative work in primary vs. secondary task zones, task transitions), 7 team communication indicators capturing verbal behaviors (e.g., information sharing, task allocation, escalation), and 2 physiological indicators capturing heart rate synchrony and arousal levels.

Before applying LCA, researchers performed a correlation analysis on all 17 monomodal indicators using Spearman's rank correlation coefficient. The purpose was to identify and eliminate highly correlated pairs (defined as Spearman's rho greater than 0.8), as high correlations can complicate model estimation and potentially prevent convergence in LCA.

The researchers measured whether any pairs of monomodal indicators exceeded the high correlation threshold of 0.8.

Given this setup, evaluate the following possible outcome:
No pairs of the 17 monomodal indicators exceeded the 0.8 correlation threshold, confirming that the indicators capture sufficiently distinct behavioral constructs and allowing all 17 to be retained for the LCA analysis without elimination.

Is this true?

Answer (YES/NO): YES